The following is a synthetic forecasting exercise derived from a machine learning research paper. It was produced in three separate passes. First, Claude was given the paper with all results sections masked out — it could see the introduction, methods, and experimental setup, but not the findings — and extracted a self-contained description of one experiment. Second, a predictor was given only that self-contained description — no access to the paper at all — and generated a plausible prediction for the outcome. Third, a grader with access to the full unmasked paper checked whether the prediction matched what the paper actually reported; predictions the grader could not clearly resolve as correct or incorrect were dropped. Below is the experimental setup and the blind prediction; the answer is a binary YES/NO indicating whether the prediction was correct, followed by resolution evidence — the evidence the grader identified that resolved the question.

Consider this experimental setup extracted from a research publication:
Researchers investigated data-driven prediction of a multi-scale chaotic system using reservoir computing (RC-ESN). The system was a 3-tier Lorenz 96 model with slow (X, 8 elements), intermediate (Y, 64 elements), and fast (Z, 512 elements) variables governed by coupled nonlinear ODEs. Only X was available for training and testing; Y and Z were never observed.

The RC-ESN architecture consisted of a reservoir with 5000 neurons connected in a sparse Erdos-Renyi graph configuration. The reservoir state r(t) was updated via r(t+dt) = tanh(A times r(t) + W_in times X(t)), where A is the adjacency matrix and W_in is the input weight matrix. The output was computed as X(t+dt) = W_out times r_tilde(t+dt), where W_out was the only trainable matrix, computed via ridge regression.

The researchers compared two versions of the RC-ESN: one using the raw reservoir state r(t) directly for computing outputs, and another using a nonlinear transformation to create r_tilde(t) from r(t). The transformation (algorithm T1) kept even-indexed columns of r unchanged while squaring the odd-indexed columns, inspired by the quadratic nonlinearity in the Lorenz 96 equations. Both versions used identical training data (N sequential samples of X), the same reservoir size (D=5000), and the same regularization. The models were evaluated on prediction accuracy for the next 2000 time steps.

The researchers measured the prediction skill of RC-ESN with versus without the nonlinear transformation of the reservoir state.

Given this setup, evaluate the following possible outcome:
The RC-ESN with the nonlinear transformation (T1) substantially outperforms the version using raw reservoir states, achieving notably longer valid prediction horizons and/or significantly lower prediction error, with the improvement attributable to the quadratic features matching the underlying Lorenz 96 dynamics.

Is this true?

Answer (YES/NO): YES